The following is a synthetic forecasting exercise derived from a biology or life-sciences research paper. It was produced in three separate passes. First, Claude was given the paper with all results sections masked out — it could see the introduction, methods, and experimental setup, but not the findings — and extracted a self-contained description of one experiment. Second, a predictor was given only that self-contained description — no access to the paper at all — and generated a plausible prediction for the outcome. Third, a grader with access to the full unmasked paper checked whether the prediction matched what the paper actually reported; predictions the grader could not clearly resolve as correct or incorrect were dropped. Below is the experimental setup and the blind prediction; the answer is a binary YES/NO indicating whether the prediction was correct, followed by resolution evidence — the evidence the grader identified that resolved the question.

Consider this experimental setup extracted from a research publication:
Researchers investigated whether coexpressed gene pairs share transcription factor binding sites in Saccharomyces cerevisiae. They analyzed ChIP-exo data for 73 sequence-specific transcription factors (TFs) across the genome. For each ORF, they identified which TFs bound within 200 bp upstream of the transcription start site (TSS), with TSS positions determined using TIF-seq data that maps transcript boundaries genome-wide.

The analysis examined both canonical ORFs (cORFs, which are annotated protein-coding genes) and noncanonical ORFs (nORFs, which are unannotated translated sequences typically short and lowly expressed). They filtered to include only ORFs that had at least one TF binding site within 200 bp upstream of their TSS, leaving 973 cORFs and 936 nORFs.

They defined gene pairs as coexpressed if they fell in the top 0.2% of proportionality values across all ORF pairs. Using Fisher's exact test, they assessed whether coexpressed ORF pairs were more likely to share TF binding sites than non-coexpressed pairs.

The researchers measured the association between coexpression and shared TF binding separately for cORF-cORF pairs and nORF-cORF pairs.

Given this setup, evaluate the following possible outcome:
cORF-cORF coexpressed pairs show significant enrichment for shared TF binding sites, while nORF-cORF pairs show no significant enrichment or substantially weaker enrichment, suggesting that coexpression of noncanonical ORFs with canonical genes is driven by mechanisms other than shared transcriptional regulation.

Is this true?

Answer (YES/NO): NO